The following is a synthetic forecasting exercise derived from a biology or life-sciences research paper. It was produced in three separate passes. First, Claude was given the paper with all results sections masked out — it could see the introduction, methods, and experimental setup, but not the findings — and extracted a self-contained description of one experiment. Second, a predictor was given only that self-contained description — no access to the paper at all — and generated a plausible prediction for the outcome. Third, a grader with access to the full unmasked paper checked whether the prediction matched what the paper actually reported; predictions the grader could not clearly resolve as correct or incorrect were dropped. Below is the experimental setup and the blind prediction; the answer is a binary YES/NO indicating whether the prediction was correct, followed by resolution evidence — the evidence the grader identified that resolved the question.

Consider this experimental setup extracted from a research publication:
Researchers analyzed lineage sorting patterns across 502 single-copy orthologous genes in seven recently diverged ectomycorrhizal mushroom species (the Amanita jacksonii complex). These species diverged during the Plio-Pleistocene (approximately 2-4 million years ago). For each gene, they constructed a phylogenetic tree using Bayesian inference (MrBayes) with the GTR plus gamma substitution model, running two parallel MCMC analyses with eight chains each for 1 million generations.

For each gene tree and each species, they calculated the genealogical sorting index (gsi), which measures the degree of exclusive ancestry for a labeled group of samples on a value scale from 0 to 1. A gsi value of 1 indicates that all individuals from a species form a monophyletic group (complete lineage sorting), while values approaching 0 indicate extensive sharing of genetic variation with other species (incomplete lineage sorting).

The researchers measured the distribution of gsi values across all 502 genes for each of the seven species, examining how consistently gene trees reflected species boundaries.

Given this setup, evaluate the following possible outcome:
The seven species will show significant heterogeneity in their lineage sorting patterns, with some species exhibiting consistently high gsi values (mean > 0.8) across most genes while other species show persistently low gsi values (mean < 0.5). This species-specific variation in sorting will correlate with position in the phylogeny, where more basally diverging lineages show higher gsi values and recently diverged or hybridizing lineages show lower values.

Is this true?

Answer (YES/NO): NO